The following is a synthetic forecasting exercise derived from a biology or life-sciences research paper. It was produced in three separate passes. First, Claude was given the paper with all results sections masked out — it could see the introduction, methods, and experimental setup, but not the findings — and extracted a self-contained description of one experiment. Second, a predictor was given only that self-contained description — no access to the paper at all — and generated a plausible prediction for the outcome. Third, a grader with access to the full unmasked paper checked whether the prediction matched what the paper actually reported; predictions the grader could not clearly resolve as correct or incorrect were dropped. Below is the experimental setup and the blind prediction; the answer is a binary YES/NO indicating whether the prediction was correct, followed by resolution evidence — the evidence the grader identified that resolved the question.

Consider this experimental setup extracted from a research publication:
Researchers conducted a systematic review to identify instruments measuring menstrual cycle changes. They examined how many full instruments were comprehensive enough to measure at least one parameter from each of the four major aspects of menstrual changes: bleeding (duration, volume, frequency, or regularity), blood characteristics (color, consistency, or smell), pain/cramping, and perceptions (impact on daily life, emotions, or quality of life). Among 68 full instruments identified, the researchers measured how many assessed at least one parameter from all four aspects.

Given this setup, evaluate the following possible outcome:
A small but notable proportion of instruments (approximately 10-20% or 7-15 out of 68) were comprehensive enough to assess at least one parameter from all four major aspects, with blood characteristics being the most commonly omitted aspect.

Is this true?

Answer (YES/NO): YES